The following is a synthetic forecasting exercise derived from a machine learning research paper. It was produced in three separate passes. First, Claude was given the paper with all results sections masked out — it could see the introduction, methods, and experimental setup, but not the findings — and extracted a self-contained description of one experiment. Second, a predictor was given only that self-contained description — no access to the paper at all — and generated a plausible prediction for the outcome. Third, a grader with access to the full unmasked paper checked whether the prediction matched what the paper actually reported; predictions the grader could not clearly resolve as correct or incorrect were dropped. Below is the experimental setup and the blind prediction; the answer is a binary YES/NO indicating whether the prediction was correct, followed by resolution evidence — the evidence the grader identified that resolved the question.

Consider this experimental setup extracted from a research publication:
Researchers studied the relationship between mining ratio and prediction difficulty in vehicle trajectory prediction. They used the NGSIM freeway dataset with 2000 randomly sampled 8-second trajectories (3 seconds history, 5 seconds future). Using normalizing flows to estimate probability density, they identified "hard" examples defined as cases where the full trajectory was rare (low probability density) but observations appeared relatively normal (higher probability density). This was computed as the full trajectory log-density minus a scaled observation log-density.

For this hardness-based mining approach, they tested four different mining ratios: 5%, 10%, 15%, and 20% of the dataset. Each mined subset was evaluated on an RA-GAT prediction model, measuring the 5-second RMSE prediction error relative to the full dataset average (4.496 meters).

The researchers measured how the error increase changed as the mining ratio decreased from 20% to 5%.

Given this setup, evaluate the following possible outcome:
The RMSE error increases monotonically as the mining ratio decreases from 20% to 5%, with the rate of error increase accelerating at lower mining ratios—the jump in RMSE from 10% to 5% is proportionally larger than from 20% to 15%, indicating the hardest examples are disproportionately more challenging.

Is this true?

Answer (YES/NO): YES